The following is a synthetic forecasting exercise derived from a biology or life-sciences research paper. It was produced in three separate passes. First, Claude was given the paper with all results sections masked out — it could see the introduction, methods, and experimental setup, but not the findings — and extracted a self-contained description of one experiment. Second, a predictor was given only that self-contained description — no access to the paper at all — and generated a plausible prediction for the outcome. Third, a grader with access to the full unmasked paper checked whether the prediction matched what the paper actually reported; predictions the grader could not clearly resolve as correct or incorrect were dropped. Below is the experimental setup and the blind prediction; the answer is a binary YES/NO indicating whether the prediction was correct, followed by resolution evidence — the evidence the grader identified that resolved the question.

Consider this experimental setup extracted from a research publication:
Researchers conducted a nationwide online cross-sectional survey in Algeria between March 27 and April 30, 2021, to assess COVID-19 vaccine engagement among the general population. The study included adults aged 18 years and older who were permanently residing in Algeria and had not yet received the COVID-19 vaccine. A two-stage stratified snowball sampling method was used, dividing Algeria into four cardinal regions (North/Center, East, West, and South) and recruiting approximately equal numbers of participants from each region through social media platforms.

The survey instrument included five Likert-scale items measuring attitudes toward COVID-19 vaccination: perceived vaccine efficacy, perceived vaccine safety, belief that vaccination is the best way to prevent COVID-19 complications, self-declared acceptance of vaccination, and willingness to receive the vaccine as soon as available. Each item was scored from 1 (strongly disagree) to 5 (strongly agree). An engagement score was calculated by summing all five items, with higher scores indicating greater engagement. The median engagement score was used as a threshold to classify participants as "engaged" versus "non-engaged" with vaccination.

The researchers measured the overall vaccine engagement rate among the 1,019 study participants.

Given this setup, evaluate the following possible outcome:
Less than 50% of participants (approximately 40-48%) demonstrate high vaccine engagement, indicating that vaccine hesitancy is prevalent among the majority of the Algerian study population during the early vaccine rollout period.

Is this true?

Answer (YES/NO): NO